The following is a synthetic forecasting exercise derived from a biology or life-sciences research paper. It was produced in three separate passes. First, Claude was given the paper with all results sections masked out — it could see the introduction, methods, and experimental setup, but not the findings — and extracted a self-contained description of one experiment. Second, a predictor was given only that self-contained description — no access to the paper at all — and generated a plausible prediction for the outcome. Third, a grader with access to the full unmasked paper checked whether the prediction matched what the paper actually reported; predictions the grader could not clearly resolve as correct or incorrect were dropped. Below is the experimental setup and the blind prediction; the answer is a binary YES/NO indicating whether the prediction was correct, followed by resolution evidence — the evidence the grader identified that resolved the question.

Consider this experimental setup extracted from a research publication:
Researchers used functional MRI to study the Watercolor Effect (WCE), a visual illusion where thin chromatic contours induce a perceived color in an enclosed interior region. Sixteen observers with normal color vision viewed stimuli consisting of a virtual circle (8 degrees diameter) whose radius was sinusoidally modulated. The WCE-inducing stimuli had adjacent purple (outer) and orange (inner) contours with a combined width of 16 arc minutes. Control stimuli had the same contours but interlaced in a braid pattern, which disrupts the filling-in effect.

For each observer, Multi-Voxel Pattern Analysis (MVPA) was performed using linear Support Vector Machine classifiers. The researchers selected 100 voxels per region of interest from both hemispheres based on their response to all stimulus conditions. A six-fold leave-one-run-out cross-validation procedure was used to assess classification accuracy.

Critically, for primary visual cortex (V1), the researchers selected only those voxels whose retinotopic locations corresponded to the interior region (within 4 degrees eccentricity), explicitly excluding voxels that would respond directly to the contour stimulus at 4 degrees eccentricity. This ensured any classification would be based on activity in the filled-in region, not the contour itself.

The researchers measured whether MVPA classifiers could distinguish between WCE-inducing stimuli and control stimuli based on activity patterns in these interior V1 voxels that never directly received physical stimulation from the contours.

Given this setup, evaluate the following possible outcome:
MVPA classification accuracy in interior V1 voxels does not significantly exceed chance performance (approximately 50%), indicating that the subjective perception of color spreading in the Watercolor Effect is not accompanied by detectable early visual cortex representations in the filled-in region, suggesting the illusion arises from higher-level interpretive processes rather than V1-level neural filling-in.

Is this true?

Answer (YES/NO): NO